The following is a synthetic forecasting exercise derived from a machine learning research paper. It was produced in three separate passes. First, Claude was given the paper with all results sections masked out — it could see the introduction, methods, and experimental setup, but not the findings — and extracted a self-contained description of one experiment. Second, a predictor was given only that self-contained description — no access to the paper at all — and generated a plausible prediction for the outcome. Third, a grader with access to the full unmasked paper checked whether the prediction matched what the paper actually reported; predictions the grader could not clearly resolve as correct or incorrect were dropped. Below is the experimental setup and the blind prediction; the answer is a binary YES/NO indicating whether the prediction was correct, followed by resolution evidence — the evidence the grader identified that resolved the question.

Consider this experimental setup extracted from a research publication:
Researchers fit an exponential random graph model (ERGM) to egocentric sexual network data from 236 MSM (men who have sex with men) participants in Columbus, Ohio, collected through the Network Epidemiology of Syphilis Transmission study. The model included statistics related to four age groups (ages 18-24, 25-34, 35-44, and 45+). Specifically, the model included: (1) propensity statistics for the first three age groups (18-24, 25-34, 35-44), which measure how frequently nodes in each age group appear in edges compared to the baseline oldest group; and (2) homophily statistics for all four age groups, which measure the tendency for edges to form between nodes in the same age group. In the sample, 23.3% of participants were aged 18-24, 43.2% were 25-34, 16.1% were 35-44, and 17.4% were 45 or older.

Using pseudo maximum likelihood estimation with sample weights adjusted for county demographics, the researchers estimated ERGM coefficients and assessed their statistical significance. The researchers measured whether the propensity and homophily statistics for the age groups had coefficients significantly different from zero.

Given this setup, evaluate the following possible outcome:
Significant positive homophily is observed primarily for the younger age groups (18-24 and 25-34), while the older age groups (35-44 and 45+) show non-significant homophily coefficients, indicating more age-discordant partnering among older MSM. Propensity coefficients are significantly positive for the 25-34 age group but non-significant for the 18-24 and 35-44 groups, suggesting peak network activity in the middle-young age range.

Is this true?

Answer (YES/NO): NO